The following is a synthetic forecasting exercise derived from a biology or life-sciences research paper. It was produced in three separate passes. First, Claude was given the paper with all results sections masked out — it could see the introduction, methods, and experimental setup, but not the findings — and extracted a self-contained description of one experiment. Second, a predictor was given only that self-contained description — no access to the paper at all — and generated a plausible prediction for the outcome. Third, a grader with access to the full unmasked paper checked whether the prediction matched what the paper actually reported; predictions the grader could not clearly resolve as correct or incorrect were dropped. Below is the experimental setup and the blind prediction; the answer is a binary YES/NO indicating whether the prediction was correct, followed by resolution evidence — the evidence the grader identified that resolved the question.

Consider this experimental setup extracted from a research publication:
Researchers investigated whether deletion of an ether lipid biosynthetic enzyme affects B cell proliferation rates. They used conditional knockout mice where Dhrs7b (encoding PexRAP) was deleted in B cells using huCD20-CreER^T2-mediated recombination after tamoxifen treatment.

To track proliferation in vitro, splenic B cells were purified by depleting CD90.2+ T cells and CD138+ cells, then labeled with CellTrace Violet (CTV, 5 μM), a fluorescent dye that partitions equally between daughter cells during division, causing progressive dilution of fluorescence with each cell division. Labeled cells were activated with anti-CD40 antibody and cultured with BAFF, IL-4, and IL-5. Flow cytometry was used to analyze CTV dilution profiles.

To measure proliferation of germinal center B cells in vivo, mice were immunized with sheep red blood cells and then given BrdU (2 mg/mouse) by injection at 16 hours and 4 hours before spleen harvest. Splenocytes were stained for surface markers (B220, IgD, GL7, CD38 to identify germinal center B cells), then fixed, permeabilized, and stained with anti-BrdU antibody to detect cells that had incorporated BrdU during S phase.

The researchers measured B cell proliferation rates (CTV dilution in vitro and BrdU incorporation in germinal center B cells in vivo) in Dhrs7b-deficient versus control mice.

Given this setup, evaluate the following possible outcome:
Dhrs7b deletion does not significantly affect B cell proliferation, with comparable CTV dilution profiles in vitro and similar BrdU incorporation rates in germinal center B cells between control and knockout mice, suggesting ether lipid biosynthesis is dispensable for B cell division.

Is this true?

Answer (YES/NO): NO